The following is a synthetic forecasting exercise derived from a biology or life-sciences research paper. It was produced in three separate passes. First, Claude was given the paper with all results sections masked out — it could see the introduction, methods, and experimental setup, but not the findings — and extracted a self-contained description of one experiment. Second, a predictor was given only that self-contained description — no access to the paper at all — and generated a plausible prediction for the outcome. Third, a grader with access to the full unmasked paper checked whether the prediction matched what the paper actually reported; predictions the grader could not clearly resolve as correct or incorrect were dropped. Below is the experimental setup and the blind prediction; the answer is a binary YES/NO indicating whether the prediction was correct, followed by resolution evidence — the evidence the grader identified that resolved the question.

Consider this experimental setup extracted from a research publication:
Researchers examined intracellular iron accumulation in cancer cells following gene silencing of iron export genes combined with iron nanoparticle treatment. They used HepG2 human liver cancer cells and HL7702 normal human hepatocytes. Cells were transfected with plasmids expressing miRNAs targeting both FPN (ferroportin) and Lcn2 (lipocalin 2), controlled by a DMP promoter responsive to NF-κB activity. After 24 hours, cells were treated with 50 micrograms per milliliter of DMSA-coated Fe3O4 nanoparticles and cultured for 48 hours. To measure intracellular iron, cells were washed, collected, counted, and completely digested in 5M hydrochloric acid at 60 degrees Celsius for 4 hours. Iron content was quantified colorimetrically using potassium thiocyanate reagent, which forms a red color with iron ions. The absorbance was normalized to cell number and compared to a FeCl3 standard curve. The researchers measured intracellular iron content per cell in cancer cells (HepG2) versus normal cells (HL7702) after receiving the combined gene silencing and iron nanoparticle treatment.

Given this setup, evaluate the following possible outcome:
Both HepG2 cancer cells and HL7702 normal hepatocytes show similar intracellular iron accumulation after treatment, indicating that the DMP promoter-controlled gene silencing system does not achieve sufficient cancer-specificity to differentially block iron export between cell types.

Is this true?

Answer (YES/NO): NO